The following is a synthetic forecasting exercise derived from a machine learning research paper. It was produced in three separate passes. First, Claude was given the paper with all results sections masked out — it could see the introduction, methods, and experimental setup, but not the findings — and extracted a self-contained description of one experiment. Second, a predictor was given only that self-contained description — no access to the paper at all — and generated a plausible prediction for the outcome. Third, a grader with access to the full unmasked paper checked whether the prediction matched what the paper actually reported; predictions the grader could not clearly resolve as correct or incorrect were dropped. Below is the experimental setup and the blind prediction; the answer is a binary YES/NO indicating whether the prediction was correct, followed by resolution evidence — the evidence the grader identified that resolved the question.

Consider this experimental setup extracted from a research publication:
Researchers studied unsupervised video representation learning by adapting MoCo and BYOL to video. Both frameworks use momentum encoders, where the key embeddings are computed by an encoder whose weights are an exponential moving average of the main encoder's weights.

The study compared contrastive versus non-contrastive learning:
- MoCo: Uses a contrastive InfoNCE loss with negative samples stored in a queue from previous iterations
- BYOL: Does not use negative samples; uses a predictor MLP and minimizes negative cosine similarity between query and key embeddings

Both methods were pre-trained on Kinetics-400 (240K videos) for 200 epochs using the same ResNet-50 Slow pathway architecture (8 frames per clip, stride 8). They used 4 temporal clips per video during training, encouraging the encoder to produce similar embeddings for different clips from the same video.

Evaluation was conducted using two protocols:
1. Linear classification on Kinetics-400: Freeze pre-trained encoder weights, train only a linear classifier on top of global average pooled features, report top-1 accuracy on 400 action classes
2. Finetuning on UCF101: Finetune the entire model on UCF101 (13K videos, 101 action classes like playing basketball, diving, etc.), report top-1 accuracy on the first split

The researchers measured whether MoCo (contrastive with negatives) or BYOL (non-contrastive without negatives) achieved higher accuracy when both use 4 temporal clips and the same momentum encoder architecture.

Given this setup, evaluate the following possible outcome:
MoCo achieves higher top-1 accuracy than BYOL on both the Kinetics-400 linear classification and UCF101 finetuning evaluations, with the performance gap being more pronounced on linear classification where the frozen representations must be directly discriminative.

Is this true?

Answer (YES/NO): NO